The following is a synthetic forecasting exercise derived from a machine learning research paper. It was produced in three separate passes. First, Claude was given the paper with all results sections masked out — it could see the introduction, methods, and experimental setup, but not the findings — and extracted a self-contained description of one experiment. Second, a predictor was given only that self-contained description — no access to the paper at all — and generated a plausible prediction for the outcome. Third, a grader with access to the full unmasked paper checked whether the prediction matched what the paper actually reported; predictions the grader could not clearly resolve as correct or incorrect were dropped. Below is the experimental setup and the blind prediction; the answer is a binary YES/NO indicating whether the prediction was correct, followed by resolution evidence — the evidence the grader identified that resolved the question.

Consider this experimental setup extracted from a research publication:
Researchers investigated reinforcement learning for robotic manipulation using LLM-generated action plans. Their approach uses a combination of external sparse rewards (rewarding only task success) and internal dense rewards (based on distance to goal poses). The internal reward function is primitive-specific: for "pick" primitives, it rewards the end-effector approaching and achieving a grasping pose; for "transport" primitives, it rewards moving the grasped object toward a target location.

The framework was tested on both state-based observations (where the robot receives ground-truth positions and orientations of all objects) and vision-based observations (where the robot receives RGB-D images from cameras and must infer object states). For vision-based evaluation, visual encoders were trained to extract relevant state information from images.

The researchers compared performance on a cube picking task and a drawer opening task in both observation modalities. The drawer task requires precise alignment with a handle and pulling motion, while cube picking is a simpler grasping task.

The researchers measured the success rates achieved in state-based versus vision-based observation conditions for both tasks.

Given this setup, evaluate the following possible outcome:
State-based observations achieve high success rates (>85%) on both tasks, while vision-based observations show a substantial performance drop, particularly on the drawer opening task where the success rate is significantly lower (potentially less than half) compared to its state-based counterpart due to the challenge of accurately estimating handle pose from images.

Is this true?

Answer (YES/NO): NO